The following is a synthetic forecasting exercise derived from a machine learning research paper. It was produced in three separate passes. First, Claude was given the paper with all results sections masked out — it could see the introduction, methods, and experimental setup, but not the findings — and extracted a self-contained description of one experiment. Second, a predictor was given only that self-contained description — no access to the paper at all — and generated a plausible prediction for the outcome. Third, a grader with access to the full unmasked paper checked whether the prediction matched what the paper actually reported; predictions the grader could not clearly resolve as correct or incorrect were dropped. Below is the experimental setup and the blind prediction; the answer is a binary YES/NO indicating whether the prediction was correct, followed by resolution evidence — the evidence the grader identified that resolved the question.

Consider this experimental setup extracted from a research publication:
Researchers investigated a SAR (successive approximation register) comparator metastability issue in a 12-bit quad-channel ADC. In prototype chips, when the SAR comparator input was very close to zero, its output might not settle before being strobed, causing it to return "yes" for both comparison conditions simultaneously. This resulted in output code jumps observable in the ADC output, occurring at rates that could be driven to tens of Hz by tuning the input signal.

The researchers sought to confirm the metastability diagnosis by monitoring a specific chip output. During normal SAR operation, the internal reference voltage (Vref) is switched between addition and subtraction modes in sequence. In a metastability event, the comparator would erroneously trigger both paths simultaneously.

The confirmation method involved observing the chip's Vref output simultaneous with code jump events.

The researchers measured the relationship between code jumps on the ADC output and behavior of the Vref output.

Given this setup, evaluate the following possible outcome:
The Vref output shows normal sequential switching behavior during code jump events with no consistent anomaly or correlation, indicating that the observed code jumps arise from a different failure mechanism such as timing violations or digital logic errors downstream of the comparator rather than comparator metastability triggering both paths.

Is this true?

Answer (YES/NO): NO